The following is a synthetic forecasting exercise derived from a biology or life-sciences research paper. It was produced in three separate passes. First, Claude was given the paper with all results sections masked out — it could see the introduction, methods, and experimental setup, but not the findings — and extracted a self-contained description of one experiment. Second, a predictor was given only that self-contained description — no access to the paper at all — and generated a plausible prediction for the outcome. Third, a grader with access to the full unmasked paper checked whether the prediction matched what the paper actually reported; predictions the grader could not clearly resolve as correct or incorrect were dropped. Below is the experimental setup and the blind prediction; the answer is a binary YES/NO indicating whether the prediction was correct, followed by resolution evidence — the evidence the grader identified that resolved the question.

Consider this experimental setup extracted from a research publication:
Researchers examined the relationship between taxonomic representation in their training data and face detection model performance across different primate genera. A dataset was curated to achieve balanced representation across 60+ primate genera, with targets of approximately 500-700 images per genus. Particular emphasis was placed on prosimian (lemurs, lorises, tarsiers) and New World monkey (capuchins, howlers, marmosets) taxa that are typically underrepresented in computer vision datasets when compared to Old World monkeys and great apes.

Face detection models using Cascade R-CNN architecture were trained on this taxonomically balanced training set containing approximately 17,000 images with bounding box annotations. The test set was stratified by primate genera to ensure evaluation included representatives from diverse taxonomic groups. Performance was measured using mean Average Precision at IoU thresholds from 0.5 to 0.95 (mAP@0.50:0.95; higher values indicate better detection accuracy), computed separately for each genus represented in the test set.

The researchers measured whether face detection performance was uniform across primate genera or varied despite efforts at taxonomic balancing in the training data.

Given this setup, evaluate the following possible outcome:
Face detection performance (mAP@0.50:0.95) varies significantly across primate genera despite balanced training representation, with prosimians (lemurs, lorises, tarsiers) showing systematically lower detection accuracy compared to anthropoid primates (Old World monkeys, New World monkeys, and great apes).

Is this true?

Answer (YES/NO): NO